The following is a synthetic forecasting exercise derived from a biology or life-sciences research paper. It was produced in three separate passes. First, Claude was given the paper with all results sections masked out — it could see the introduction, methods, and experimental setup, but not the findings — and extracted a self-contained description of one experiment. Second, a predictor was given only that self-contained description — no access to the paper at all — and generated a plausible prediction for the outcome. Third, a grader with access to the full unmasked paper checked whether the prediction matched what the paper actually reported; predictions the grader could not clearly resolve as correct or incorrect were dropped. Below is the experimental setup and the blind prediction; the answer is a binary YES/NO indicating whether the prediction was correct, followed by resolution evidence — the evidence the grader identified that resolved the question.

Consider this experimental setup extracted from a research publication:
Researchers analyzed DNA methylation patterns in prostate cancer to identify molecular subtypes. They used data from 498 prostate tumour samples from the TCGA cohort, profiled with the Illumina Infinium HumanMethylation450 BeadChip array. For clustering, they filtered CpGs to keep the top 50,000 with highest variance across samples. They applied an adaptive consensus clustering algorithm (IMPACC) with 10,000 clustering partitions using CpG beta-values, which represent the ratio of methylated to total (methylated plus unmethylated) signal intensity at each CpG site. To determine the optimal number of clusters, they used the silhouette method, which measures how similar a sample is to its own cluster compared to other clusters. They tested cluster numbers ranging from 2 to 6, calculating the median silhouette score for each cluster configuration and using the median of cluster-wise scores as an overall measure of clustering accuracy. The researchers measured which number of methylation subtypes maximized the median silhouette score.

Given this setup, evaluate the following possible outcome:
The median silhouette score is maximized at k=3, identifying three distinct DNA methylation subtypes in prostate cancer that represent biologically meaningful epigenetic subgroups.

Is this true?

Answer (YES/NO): NO